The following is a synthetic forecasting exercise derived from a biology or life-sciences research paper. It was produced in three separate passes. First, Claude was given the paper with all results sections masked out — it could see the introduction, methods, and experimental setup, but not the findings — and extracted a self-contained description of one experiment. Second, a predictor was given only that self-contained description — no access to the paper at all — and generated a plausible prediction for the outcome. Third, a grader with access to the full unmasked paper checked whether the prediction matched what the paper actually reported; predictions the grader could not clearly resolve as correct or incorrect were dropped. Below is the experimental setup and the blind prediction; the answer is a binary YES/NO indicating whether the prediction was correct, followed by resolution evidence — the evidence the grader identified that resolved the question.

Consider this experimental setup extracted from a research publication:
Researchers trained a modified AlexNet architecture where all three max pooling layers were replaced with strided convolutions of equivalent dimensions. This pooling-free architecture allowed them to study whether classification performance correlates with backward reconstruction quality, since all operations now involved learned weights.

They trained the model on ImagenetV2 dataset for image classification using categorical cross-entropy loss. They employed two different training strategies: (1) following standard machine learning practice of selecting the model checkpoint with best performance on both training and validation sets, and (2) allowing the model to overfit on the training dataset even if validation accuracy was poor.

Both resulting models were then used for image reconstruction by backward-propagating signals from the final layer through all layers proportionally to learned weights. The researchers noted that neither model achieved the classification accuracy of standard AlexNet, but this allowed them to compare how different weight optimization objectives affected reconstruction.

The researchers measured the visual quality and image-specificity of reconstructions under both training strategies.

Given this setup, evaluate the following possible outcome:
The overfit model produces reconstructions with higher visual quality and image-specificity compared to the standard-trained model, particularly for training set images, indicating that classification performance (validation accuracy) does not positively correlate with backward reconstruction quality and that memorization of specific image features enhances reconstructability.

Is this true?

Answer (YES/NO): NO